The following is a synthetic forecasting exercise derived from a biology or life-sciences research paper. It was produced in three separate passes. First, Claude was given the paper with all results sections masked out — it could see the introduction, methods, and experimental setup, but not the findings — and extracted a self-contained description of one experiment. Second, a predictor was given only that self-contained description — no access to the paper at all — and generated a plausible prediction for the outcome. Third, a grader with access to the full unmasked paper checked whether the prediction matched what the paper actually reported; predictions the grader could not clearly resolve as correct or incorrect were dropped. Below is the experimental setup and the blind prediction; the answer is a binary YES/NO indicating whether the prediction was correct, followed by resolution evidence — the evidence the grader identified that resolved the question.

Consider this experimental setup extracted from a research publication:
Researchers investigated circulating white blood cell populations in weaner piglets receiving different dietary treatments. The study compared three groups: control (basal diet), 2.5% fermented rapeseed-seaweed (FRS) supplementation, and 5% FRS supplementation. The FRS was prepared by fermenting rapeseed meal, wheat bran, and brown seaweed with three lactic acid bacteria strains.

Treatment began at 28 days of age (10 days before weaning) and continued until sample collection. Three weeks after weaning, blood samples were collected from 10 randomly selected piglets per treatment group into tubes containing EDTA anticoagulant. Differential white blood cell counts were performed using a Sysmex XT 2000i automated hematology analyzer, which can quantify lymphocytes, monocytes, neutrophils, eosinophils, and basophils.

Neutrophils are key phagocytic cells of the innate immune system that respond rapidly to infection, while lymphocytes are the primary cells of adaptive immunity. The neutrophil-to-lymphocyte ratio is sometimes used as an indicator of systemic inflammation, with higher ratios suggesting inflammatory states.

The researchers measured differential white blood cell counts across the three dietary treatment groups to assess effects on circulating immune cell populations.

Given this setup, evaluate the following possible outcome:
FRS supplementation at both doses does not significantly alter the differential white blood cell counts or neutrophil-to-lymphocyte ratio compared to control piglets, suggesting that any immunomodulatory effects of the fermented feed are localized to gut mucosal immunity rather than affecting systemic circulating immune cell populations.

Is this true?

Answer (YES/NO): YES